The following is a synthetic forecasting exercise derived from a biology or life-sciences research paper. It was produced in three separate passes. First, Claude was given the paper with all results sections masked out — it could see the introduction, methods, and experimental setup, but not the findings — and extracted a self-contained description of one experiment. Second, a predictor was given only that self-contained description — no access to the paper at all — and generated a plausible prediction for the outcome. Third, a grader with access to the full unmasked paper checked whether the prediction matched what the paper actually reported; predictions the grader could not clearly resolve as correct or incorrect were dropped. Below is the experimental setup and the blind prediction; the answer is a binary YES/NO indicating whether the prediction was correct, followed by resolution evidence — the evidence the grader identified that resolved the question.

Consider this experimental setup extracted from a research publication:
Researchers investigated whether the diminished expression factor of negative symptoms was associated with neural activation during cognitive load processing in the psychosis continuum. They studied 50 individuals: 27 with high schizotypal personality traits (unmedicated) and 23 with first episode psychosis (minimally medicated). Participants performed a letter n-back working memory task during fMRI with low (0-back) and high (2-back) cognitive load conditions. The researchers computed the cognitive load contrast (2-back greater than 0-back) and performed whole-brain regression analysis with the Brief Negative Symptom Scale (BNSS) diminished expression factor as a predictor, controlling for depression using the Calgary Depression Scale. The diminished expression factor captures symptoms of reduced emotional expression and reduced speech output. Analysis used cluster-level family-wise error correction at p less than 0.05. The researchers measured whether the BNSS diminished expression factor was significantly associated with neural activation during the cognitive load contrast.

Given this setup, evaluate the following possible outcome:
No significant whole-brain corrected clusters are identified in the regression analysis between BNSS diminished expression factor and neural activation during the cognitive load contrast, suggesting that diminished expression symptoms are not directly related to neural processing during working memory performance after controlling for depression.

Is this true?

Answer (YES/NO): YES